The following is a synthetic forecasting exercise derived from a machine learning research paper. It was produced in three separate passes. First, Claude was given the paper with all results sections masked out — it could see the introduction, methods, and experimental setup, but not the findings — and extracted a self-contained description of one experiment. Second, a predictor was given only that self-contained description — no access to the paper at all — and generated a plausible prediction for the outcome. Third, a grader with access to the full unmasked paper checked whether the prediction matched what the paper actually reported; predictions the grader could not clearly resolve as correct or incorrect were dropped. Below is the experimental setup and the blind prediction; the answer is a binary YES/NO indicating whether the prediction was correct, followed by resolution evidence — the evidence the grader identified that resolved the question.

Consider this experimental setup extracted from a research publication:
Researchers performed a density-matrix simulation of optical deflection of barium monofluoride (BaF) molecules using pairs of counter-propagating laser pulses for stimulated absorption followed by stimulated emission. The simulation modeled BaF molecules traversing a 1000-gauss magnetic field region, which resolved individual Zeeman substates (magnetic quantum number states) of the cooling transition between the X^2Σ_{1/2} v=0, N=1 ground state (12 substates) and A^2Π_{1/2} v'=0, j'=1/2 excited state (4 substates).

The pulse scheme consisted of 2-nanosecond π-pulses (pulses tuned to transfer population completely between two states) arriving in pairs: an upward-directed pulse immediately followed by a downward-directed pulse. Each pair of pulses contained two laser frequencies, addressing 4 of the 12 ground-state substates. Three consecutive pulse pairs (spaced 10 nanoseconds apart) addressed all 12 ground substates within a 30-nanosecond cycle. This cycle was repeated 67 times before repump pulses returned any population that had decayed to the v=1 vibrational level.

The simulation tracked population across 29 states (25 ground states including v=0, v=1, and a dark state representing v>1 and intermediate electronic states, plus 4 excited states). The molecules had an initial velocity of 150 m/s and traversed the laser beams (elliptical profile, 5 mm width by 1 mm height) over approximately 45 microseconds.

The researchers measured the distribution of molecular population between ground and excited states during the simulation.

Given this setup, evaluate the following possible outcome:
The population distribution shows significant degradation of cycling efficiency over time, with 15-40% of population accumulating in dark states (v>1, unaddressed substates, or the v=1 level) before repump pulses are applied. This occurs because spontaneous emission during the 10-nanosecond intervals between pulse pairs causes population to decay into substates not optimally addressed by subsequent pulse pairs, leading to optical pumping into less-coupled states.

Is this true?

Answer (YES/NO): YES